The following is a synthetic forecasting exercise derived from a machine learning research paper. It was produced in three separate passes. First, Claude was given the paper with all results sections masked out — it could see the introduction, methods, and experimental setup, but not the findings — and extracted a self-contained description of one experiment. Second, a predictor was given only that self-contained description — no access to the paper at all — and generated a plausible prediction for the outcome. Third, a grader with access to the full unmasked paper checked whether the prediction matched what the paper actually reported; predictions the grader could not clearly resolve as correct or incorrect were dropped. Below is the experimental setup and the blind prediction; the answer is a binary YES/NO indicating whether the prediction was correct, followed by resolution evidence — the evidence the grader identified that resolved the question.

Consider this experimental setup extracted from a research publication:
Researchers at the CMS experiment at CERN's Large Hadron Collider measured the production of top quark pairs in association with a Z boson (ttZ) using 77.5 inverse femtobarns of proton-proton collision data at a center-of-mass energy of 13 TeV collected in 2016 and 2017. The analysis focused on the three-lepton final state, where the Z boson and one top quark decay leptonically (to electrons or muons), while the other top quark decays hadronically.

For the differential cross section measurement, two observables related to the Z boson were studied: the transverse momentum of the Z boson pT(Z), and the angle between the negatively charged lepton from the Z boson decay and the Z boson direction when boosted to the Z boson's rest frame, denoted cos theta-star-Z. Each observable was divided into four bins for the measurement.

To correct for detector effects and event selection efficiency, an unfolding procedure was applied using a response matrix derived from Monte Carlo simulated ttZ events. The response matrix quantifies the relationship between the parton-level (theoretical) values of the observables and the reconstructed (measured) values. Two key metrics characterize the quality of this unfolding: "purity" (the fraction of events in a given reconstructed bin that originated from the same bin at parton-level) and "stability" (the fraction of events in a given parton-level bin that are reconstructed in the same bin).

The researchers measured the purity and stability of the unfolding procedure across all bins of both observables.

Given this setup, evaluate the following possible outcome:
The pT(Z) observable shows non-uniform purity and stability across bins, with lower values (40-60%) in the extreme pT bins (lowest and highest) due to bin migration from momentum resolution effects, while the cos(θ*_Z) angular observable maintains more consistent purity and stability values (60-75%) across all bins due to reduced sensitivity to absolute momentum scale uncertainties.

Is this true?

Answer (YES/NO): NO